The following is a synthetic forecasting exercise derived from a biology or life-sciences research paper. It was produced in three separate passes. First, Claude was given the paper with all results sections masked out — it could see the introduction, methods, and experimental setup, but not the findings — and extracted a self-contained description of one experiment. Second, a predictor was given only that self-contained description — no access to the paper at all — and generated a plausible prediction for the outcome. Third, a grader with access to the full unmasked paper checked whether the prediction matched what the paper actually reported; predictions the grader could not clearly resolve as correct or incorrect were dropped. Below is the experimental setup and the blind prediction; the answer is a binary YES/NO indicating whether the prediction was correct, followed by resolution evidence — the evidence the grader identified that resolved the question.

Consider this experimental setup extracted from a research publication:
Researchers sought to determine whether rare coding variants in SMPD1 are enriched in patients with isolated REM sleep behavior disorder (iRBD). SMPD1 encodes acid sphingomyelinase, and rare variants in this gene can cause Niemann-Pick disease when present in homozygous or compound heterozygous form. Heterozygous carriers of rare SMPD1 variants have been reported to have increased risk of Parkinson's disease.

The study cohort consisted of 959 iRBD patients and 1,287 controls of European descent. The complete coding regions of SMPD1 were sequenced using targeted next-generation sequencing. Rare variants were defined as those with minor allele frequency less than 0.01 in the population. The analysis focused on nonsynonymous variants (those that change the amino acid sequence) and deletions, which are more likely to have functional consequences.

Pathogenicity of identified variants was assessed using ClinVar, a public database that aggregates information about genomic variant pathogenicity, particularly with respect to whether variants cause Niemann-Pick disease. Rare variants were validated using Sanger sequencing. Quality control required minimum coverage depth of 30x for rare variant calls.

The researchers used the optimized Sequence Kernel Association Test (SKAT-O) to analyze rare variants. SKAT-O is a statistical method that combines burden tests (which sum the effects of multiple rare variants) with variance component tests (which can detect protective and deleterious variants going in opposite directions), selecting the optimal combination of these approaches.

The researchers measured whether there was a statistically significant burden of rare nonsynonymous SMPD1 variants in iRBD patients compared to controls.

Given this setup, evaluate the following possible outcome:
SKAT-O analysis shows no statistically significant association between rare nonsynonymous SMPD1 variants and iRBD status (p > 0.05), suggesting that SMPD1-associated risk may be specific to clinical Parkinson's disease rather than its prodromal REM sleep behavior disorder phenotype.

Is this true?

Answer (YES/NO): YES